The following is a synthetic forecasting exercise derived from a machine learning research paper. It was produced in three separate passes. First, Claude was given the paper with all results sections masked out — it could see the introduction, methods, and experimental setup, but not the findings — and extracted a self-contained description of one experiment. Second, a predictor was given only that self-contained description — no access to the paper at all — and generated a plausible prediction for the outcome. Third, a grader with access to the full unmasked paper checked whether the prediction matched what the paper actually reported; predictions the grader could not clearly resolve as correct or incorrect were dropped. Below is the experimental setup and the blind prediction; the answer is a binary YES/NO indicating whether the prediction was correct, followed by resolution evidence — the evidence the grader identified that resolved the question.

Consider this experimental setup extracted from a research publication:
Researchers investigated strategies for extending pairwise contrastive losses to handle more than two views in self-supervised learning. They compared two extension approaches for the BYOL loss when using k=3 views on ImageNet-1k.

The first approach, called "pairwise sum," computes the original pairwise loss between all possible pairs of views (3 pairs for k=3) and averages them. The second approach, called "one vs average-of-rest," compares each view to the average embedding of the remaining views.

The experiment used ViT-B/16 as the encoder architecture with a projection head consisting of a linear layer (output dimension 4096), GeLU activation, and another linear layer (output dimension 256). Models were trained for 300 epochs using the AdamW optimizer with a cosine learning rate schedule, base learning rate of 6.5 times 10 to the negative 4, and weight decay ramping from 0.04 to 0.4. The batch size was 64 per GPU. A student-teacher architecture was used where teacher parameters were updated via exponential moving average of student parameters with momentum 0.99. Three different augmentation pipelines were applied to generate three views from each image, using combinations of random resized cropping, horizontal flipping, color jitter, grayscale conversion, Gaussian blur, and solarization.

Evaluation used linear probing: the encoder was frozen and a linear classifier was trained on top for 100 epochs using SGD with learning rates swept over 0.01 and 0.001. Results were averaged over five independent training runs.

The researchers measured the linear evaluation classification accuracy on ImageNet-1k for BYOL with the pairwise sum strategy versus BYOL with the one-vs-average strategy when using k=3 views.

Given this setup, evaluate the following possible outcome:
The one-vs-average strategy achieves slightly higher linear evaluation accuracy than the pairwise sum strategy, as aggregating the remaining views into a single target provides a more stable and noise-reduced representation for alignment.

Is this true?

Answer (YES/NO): NO